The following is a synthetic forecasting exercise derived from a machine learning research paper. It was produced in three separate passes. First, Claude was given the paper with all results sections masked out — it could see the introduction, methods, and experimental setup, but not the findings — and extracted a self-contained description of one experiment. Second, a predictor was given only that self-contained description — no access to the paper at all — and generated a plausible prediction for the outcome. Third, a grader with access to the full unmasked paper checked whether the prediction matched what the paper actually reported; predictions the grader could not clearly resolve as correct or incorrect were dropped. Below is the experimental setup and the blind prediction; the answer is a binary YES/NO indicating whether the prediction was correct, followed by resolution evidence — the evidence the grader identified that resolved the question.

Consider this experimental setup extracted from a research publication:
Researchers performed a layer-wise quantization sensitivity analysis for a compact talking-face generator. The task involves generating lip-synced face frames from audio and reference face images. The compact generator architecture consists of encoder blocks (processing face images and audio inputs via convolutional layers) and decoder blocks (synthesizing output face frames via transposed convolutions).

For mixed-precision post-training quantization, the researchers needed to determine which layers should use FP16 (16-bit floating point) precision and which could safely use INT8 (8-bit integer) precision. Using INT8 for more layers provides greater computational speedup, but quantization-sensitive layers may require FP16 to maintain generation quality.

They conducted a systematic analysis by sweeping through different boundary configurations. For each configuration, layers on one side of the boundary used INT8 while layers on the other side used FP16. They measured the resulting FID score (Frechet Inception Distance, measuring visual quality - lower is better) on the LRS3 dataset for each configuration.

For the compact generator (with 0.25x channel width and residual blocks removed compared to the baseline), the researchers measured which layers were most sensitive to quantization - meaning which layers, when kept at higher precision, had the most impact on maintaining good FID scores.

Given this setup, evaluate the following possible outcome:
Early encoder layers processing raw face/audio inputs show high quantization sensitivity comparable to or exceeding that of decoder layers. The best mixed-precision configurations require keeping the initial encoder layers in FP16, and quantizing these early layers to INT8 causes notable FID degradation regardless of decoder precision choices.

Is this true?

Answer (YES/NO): NO